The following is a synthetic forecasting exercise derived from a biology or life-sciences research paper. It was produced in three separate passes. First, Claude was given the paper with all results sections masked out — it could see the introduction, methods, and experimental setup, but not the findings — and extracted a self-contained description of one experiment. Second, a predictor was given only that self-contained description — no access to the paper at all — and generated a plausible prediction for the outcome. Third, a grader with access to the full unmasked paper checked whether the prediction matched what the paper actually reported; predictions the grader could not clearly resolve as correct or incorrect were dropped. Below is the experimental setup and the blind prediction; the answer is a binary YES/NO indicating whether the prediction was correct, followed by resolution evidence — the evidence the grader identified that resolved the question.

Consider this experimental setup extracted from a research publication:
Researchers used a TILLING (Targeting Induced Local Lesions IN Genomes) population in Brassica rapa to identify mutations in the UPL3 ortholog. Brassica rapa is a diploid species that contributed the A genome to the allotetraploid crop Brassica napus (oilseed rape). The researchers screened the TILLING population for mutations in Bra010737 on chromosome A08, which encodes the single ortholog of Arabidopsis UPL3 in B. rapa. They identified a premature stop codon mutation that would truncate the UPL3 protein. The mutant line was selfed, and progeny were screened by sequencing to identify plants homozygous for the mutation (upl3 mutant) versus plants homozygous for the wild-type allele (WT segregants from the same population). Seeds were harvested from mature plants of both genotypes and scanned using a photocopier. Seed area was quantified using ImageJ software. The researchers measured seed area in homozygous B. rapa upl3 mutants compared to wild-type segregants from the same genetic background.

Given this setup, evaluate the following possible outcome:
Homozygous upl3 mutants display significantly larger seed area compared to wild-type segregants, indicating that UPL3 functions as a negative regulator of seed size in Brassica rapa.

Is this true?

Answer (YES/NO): YES